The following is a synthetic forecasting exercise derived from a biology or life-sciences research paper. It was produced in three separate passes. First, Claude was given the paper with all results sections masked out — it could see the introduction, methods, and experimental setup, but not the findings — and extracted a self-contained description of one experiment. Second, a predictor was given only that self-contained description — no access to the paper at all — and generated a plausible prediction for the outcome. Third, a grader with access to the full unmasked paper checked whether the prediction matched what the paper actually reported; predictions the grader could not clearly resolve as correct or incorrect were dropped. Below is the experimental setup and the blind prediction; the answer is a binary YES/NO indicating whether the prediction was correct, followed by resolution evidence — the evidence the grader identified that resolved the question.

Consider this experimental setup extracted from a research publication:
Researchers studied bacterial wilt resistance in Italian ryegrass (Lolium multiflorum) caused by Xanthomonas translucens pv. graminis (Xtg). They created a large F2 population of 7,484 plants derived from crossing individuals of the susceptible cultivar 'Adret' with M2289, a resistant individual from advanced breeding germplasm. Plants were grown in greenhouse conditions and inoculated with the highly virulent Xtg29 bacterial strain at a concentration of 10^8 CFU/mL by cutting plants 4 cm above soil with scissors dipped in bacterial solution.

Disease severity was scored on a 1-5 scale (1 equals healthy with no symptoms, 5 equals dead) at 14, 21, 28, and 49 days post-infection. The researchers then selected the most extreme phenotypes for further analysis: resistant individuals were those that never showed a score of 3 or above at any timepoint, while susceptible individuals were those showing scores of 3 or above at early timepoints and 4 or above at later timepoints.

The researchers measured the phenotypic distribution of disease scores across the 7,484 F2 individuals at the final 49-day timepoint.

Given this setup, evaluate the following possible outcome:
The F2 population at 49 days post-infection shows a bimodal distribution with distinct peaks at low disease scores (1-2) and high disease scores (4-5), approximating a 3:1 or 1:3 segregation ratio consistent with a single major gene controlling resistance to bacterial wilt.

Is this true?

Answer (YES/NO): NO